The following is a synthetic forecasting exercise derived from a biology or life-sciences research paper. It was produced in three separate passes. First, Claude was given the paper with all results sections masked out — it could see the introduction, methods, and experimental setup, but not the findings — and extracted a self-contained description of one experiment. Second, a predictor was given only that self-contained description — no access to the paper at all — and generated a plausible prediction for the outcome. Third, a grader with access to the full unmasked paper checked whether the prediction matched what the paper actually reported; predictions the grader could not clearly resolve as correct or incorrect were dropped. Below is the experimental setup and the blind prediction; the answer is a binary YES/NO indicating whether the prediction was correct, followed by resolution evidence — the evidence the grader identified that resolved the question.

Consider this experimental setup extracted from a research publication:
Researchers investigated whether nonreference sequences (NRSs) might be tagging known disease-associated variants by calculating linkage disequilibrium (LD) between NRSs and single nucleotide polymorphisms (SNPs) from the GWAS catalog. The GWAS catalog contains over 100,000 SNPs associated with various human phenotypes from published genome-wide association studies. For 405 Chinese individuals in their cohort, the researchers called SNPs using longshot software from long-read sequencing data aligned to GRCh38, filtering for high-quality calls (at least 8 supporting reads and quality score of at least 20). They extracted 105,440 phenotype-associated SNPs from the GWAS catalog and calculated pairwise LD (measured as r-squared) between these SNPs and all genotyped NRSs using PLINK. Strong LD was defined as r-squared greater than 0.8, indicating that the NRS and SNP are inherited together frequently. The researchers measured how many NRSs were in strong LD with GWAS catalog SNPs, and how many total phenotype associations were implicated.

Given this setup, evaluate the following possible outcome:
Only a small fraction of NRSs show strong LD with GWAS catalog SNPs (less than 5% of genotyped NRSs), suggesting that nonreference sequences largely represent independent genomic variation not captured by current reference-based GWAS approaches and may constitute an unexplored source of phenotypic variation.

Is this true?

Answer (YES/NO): YES